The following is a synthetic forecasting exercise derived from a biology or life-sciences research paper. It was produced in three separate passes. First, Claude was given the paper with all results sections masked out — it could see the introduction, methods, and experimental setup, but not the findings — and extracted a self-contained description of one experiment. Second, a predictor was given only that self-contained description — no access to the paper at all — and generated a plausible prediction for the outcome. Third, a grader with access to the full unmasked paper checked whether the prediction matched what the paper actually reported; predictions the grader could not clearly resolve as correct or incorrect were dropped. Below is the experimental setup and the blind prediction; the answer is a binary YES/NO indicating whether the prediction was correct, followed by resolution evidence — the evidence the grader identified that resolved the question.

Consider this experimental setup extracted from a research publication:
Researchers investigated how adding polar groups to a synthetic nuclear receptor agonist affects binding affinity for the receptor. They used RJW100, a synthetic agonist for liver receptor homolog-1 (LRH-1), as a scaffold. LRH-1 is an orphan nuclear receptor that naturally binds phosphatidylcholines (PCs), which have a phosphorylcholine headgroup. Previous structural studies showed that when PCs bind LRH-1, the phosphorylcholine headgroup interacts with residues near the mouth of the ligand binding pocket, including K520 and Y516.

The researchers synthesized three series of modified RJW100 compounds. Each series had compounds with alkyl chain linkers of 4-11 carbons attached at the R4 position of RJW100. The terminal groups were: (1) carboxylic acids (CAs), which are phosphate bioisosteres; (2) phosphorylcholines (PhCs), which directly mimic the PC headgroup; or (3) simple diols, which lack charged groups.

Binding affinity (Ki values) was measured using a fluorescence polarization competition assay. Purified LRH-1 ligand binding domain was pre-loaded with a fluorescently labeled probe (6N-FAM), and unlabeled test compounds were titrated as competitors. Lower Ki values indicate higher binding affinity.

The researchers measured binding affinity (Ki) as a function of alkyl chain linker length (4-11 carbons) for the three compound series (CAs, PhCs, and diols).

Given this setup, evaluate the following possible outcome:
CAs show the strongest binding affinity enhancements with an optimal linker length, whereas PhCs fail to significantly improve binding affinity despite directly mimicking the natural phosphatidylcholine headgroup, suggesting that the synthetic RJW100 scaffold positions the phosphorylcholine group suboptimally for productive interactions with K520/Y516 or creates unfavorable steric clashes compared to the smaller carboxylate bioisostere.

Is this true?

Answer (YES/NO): NO